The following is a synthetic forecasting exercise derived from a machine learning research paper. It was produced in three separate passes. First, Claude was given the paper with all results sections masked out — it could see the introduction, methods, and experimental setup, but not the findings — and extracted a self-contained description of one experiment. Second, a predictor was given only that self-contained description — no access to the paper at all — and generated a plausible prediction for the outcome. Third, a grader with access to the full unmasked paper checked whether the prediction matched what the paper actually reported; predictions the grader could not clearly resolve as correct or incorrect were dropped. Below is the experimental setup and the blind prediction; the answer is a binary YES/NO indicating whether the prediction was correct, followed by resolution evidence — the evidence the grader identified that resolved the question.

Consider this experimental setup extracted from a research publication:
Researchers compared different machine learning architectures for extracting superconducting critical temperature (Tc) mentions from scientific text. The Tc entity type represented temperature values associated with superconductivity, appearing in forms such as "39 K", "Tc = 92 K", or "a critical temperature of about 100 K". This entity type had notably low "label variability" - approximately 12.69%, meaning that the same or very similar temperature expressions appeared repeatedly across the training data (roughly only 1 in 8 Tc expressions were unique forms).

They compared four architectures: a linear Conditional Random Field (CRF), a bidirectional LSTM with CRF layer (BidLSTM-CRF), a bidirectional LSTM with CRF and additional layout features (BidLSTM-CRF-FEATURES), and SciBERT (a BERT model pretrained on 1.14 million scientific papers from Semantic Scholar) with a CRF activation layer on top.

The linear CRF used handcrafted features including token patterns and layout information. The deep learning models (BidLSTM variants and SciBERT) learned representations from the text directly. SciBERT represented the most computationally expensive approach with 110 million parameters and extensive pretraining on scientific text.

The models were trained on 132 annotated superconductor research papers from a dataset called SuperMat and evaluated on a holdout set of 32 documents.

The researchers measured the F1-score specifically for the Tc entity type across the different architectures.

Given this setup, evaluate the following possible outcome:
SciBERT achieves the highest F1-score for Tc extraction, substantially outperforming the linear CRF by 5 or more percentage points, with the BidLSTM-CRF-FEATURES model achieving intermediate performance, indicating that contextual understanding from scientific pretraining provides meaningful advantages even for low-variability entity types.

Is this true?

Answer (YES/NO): NO